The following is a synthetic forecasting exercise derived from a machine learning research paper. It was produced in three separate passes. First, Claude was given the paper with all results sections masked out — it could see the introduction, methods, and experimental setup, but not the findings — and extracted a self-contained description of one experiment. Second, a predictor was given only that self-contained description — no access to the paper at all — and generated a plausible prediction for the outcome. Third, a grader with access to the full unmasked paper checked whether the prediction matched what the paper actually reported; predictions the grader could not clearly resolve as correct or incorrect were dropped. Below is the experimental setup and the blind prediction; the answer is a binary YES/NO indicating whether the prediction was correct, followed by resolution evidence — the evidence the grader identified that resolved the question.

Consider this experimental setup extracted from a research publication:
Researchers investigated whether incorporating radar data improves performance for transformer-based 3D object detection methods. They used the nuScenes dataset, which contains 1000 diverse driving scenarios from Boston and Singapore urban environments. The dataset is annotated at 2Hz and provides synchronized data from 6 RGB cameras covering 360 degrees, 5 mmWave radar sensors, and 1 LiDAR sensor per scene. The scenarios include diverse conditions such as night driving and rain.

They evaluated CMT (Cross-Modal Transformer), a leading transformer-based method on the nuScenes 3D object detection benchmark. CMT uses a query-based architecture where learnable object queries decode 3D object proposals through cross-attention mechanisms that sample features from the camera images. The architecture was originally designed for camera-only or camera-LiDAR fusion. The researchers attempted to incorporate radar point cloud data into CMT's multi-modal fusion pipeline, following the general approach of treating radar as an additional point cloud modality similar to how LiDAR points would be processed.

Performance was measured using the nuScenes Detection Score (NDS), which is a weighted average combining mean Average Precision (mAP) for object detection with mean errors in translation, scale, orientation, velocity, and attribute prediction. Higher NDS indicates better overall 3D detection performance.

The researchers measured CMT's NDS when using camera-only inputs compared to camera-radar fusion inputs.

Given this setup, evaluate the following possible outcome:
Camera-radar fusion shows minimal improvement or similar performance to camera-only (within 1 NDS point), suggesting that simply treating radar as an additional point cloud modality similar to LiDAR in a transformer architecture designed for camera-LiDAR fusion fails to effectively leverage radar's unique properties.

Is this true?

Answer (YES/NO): NO